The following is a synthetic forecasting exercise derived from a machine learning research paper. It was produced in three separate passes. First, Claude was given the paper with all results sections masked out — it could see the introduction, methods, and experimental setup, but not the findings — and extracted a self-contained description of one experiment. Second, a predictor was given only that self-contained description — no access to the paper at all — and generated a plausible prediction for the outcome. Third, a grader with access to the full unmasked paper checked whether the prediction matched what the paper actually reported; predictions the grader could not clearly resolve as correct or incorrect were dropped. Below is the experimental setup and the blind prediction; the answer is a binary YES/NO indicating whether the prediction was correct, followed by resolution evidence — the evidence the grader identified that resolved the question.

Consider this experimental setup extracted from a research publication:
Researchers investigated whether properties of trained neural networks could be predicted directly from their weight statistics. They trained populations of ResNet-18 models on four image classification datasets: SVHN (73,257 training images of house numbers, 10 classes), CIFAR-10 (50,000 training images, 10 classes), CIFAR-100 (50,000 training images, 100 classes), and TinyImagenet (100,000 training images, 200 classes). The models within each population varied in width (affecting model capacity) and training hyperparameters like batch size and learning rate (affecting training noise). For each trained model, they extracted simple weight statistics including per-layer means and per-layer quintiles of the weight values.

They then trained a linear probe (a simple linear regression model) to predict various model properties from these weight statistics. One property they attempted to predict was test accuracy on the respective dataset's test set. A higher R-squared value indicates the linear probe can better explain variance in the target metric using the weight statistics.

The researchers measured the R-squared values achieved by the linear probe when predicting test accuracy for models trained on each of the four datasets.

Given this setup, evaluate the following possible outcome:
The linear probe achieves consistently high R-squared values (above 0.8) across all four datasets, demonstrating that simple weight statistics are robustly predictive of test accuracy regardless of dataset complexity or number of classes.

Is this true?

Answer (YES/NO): NO